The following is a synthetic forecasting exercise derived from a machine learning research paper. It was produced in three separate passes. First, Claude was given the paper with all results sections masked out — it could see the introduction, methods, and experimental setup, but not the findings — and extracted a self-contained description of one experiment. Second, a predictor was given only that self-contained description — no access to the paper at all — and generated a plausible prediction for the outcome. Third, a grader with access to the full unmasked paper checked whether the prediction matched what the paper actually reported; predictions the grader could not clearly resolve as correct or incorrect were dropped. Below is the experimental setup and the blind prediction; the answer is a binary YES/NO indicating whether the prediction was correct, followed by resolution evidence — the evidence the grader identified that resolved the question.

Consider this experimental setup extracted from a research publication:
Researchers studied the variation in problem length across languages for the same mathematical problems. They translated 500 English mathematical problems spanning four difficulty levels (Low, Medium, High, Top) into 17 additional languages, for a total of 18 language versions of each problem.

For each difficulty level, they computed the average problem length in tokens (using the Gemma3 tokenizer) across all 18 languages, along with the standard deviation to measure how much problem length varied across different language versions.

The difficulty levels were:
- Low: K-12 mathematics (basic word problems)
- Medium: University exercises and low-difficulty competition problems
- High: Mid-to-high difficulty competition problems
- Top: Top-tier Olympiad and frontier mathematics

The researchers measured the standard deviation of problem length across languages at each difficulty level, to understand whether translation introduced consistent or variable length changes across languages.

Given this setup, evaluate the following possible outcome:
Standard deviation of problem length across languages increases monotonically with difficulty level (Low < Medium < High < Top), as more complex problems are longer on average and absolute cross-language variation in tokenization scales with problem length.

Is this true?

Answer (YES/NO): NO